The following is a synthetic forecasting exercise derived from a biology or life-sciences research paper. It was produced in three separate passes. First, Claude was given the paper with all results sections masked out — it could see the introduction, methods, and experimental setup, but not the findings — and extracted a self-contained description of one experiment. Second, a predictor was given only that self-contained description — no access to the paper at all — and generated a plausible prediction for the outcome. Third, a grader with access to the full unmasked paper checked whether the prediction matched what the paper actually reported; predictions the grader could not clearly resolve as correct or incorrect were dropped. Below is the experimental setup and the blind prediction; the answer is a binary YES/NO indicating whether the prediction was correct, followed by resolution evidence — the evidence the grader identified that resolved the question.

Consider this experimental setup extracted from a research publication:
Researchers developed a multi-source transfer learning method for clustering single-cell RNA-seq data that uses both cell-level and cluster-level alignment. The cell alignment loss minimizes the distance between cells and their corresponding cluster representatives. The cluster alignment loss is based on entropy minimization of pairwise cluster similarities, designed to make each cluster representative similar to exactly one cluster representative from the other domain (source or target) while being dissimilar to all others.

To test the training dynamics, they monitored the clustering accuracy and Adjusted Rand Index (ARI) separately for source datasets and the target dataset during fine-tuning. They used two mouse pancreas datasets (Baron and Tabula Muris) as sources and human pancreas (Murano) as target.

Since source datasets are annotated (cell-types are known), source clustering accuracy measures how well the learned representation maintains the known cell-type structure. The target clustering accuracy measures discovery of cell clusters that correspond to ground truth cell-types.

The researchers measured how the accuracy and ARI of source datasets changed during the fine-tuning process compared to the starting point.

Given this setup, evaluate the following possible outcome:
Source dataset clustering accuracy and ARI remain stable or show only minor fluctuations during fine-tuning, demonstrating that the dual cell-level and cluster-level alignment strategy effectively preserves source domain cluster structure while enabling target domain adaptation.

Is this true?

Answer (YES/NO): NO